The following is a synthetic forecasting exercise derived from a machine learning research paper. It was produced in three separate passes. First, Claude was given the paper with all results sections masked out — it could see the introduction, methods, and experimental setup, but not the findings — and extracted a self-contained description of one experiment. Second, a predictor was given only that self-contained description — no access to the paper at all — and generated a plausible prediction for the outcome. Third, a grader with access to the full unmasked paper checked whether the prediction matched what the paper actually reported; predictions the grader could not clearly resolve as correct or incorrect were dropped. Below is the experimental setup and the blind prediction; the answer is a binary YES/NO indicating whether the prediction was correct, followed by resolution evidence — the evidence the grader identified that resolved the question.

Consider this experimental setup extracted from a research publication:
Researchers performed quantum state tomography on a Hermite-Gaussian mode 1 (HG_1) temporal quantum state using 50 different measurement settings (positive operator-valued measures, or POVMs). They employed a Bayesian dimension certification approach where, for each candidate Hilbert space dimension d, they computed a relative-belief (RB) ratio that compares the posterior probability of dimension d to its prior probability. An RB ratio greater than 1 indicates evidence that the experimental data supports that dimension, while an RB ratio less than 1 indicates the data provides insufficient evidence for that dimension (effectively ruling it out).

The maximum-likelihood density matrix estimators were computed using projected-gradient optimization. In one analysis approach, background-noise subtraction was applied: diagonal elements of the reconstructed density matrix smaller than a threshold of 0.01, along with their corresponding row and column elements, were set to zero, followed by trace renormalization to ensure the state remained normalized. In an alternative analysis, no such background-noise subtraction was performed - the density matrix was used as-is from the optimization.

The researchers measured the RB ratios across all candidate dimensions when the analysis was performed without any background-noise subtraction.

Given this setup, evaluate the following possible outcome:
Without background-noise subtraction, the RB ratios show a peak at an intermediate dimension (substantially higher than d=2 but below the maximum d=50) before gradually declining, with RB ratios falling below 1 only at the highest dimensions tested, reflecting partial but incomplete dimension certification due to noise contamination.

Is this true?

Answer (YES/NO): NO